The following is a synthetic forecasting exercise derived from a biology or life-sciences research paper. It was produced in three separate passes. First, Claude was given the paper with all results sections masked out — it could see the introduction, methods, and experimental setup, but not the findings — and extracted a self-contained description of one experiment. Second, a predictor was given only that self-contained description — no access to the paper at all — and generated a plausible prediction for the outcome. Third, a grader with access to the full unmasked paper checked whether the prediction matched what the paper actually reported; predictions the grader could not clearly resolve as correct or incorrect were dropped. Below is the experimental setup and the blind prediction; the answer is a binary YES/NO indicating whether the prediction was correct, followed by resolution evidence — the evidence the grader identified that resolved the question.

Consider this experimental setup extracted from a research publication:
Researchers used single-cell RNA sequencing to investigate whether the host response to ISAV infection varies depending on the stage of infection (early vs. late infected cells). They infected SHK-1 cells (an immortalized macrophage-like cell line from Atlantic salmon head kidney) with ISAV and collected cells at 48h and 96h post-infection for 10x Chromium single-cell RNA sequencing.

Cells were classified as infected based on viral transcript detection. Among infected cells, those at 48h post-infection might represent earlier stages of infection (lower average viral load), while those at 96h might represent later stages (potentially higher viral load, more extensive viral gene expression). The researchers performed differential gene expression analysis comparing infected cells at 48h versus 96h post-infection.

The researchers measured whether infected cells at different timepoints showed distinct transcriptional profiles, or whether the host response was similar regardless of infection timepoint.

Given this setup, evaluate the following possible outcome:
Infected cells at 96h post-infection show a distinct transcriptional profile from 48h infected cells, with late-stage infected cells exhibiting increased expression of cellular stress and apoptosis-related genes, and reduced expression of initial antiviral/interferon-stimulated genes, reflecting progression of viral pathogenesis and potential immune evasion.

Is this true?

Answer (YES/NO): NO